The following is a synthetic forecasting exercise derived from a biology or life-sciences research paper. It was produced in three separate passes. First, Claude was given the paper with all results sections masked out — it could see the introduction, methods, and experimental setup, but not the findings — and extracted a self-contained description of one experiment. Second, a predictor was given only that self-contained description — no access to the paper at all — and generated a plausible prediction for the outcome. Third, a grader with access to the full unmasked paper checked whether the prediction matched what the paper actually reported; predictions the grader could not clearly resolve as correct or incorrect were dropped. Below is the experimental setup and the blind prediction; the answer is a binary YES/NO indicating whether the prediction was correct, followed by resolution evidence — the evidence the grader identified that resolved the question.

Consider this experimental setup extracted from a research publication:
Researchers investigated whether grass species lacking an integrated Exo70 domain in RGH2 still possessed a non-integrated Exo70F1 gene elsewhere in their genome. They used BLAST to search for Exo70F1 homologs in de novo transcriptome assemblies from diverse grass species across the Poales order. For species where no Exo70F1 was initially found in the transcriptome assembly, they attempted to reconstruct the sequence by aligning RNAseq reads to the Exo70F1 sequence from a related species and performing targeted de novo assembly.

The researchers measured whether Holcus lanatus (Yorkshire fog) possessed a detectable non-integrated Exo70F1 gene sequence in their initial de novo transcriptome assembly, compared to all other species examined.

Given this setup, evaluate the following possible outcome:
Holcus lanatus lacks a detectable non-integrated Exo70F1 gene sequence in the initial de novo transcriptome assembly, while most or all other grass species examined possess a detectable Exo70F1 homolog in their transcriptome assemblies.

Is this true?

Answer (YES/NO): YES